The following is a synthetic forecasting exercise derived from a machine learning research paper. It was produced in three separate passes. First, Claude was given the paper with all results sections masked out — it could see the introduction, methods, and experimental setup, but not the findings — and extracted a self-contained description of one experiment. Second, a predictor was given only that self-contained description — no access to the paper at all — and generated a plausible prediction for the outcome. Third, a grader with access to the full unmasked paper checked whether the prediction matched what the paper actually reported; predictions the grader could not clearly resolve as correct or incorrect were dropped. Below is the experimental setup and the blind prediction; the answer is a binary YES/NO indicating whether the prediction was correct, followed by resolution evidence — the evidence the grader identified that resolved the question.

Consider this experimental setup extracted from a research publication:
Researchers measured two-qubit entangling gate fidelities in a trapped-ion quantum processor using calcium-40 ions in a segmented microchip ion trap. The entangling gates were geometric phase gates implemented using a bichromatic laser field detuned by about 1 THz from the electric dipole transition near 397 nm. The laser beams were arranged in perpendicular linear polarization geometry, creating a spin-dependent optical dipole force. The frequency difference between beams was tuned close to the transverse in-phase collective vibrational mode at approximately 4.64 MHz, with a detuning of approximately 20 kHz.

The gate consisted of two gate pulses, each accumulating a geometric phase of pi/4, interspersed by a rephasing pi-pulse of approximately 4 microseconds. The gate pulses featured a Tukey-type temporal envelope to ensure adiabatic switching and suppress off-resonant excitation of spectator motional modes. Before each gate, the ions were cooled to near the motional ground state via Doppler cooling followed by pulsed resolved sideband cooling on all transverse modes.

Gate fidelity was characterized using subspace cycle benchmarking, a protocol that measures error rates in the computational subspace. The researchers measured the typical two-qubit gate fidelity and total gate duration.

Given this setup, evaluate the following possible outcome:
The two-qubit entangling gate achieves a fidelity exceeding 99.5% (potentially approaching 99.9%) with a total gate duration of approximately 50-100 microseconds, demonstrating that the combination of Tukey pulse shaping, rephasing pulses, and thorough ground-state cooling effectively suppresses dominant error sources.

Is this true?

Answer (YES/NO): NO